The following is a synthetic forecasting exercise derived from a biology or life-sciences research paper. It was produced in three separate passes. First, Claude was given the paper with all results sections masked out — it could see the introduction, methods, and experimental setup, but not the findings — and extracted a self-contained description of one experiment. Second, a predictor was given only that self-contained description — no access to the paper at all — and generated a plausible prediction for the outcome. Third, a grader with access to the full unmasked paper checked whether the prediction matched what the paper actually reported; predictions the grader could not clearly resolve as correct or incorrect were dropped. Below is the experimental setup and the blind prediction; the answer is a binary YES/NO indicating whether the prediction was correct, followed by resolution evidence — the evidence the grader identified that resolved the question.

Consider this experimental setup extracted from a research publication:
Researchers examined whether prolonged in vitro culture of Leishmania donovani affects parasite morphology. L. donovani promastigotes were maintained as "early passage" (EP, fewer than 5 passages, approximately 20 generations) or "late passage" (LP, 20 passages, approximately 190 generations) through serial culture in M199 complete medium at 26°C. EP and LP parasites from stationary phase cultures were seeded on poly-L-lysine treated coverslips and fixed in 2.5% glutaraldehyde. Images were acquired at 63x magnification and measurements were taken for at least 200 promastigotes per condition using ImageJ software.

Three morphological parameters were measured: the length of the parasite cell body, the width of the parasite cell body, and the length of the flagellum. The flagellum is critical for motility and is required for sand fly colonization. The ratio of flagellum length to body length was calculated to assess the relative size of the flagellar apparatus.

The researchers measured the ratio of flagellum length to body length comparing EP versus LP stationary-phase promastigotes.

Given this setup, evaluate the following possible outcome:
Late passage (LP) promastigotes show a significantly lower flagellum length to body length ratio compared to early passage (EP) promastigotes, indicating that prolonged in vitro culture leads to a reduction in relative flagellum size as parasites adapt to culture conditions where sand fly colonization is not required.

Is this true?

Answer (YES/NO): YES